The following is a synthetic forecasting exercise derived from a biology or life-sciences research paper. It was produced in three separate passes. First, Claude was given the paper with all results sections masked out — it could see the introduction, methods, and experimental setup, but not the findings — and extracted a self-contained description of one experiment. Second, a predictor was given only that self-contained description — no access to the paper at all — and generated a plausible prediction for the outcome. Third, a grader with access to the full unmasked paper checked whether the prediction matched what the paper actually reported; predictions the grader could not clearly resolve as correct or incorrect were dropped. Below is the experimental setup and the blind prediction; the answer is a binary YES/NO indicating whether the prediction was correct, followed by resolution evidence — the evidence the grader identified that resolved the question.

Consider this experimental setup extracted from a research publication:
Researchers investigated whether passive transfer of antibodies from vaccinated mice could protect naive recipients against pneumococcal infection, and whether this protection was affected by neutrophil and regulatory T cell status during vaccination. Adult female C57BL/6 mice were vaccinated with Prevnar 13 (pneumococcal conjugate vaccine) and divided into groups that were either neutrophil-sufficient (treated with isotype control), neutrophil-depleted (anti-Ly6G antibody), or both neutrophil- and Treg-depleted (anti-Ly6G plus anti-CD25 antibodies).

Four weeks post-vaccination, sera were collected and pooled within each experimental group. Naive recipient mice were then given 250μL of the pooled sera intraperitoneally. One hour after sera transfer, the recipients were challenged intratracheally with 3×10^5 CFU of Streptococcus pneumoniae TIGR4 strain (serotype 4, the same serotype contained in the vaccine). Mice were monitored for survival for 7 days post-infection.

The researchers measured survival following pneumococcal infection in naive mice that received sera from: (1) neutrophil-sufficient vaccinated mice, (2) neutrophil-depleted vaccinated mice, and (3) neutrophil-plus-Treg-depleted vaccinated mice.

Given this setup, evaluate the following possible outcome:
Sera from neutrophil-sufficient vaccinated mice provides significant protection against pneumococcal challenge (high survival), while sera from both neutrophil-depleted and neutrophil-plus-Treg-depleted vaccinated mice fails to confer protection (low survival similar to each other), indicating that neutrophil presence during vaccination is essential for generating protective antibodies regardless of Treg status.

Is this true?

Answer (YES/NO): NO